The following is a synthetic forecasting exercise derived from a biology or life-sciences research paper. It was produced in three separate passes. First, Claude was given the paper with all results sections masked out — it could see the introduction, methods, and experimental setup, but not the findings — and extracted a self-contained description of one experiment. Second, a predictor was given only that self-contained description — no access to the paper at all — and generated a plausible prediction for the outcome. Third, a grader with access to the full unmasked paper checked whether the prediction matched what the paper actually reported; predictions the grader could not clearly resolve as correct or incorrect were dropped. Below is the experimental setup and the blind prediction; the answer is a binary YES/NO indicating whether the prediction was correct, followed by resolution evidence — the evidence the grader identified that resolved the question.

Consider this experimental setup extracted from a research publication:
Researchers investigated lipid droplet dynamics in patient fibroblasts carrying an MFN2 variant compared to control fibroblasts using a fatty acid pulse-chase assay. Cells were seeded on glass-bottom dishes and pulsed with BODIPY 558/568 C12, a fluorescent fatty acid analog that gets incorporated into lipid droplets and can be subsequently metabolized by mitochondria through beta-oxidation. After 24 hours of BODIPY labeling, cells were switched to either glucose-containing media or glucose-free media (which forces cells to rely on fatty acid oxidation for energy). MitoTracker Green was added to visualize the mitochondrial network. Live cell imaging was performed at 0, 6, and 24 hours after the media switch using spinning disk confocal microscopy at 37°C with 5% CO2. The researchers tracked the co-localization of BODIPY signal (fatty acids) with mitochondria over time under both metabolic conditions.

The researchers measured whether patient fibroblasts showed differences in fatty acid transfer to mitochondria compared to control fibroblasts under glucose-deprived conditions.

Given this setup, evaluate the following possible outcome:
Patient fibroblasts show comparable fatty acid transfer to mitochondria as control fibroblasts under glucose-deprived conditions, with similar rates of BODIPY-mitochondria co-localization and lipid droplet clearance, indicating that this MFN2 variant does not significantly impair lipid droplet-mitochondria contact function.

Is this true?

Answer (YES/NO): NO